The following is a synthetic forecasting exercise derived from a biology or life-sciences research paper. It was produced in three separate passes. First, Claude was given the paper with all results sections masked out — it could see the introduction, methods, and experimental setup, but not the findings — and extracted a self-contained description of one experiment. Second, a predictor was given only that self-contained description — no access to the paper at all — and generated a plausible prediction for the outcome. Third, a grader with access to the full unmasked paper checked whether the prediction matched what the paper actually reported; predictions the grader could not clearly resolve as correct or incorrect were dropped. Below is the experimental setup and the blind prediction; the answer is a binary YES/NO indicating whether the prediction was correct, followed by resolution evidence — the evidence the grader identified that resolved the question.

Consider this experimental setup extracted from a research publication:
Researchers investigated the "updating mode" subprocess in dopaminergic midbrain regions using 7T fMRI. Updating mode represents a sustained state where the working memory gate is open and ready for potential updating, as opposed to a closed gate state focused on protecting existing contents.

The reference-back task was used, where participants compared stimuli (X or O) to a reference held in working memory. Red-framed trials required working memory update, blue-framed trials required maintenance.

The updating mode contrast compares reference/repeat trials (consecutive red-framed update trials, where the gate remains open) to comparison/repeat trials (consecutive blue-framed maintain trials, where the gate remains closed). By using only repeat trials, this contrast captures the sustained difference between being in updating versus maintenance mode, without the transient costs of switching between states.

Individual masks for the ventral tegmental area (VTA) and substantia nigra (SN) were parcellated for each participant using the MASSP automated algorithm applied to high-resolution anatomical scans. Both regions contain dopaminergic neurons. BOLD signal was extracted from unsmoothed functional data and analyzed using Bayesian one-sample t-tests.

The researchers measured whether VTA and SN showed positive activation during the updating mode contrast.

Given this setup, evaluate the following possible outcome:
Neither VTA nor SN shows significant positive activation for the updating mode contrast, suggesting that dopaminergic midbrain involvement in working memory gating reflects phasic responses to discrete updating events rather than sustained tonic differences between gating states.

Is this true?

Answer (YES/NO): NO